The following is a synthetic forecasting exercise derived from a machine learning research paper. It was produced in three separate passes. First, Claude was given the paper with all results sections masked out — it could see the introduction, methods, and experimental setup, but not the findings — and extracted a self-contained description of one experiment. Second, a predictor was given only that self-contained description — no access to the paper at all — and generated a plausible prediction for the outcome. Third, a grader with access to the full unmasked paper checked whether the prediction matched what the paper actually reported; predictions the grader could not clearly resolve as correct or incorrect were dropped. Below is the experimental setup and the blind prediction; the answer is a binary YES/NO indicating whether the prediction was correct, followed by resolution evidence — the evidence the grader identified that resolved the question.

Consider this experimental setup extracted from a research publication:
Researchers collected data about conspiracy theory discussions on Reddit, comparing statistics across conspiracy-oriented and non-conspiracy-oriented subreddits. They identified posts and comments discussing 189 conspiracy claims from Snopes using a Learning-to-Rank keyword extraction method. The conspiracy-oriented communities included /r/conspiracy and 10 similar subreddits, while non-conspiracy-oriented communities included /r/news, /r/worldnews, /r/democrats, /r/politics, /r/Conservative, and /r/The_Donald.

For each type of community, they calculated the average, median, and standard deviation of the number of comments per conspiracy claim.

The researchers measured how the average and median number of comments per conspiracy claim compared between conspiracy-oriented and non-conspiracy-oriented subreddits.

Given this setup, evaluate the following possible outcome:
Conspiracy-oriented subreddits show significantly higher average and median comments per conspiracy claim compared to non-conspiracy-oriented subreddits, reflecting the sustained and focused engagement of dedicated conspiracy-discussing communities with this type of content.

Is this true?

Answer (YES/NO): NO